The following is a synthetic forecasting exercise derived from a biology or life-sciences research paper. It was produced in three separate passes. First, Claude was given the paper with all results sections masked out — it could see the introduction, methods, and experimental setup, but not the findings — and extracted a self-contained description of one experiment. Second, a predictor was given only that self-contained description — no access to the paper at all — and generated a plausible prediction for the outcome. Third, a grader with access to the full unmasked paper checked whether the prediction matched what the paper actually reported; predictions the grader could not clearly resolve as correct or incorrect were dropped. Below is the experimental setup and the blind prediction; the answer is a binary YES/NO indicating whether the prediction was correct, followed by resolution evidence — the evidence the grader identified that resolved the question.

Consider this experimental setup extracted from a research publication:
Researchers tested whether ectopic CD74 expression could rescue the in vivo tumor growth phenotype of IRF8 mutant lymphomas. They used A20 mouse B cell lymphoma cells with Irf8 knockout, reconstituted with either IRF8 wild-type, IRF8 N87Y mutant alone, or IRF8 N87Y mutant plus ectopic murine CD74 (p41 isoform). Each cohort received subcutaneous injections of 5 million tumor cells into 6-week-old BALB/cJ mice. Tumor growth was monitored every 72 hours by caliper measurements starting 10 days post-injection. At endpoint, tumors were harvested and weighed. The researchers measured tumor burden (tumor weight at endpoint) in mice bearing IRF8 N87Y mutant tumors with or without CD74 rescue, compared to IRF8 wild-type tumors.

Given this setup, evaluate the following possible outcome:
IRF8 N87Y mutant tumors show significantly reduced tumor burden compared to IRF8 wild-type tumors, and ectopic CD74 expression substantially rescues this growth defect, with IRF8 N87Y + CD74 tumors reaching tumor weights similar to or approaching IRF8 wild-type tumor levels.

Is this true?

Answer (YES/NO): NO